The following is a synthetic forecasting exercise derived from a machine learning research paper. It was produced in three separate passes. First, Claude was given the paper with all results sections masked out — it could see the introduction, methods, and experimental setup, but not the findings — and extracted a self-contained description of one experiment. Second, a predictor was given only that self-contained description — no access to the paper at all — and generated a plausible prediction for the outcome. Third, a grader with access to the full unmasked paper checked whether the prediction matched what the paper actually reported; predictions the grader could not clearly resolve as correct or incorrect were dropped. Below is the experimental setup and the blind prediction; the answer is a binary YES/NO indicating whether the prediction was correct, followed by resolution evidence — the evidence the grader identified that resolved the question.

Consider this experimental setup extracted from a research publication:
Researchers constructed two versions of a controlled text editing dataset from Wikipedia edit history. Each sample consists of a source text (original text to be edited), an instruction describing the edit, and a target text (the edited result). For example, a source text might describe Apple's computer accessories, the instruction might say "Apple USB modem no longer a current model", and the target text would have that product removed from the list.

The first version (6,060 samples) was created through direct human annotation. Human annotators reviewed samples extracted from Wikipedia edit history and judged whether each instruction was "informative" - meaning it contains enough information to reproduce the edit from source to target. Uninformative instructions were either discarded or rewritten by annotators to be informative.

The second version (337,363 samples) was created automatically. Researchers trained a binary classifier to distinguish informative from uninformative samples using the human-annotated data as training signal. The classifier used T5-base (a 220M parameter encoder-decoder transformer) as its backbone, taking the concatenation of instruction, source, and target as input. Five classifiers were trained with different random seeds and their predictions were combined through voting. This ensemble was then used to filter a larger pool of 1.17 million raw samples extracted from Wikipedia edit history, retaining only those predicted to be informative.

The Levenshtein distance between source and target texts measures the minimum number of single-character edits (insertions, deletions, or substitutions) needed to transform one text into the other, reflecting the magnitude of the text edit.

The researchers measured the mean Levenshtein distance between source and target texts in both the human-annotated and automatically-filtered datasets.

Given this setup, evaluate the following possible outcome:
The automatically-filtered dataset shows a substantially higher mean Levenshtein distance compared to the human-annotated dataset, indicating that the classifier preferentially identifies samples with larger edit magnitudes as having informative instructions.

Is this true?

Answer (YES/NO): NO